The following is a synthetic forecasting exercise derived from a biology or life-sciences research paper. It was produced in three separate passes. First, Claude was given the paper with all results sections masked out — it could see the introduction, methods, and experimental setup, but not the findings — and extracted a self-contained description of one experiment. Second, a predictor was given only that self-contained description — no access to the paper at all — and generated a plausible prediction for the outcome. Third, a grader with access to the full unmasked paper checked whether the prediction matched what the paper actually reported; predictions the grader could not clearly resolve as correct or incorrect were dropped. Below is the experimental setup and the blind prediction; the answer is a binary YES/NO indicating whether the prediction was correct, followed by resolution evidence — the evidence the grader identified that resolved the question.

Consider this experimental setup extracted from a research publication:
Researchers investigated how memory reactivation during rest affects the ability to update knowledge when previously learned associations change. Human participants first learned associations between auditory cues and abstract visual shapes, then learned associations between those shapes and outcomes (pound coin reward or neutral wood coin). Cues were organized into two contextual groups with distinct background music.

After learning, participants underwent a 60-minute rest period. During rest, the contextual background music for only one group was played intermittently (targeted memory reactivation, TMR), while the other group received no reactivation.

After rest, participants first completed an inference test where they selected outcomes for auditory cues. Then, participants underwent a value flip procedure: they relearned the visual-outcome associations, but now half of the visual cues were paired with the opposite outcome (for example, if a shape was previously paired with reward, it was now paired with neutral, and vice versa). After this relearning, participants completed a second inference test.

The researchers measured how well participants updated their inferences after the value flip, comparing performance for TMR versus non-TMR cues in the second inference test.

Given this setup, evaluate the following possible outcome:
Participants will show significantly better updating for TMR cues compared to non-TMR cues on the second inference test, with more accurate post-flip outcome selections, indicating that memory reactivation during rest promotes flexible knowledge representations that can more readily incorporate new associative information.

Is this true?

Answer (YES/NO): NO